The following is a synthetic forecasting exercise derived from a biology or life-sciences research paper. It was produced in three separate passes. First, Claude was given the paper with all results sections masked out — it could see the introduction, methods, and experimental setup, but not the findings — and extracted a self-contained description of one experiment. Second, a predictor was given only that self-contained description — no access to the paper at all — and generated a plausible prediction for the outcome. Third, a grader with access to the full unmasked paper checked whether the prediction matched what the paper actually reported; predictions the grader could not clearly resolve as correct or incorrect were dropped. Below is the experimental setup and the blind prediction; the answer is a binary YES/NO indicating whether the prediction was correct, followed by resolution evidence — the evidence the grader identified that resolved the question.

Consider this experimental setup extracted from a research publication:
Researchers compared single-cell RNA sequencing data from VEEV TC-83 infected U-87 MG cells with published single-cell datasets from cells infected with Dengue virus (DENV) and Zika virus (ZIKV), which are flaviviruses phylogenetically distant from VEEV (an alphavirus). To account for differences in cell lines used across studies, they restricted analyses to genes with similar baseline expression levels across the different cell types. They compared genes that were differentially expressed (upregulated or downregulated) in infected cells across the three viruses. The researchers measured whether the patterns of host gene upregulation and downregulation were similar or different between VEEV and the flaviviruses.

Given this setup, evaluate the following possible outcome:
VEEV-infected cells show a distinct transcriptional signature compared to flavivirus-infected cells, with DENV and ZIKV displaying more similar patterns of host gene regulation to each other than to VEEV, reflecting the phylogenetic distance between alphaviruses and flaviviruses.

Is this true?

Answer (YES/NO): YES